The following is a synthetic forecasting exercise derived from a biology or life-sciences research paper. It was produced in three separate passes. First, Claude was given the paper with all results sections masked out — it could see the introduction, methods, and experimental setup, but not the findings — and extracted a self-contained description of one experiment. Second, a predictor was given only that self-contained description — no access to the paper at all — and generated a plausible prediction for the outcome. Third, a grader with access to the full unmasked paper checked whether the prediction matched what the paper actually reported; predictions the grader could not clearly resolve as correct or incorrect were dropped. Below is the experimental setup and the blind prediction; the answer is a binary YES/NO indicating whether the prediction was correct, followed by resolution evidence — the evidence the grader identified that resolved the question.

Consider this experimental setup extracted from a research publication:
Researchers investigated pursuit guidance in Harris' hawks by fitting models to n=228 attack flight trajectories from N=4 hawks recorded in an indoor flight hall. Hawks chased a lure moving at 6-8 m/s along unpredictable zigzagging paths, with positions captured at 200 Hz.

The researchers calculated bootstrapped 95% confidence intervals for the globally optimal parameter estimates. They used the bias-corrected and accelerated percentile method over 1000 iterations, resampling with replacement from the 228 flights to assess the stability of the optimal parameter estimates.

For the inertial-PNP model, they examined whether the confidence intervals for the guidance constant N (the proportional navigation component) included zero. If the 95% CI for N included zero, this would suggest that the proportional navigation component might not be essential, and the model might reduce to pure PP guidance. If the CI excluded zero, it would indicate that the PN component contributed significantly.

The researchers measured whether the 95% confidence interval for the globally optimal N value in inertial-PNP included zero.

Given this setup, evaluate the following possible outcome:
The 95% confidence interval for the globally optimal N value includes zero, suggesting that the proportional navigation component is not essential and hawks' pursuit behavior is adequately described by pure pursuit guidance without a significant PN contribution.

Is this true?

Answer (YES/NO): NO